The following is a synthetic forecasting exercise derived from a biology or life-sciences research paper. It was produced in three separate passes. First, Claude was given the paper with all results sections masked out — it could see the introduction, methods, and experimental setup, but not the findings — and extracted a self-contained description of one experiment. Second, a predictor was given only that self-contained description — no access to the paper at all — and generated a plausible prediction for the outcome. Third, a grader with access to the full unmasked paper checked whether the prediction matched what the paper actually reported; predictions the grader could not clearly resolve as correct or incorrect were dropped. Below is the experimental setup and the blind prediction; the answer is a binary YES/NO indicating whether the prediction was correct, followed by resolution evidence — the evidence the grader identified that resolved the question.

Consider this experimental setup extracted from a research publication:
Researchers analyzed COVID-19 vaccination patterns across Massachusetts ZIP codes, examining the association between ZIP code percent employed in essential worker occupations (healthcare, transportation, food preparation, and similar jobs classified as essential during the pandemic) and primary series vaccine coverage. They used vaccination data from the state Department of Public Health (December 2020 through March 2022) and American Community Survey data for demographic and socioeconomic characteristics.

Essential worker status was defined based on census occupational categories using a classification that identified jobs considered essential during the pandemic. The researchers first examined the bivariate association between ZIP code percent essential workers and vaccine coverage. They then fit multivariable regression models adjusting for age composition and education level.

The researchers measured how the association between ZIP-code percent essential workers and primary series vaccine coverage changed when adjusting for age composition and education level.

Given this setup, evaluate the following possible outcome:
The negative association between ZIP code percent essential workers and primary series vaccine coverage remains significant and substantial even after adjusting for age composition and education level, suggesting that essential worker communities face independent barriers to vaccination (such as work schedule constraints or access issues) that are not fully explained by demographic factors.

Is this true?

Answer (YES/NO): NO